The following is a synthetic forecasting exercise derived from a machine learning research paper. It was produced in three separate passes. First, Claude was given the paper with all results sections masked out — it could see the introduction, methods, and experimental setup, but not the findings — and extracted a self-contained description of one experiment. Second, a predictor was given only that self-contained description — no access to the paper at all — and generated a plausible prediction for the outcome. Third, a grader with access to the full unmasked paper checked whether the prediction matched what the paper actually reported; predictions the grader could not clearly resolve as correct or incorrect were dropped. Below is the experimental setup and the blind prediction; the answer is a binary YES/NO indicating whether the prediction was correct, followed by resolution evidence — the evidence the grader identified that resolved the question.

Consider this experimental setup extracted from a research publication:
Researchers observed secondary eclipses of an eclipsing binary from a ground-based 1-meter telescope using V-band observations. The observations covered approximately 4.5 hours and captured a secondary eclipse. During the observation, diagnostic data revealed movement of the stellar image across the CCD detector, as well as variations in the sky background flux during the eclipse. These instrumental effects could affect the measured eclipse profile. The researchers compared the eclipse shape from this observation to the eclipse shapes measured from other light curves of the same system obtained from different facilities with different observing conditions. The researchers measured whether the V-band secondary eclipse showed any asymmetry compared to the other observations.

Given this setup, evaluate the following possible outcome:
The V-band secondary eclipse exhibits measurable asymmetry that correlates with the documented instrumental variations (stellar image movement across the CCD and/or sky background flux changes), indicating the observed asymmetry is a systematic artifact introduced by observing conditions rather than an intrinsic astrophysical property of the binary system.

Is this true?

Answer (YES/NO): YES